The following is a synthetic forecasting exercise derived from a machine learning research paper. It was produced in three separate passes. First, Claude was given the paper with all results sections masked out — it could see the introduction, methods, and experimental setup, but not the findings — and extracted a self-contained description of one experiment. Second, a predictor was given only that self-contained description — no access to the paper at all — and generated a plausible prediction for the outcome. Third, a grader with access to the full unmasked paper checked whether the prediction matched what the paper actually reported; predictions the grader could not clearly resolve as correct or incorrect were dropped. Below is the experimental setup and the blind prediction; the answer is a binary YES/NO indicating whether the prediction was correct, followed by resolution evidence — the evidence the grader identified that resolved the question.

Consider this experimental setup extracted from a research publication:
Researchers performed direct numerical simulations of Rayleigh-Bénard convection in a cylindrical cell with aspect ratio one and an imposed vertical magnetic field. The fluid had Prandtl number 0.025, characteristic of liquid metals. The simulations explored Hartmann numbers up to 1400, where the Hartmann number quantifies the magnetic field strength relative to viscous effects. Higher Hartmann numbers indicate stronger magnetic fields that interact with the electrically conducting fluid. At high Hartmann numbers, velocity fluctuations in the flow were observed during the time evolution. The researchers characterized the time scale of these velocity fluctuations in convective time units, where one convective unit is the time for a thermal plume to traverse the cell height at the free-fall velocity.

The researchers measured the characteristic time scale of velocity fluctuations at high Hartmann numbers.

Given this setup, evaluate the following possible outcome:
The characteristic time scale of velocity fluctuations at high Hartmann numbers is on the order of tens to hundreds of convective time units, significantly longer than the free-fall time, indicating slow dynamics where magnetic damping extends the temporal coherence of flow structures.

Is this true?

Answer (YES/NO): YES